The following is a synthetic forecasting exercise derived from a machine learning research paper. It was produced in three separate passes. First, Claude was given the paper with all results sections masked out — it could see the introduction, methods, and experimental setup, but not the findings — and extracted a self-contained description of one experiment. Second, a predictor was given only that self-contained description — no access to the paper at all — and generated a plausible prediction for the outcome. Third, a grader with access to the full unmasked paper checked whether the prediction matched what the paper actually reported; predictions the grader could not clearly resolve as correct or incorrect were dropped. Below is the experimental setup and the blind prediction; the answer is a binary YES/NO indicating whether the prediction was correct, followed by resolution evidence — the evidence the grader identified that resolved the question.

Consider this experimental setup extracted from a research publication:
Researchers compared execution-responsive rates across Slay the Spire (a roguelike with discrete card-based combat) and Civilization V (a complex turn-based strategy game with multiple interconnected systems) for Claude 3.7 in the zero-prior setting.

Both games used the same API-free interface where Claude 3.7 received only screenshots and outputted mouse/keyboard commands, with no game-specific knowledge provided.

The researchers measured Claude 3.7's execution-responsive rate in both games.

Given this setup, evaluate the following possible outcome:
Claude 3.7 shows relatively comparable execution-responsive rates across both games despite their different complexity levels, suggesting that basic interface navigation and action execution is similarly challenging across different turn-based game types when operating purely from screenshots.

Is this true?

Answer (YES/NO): NO